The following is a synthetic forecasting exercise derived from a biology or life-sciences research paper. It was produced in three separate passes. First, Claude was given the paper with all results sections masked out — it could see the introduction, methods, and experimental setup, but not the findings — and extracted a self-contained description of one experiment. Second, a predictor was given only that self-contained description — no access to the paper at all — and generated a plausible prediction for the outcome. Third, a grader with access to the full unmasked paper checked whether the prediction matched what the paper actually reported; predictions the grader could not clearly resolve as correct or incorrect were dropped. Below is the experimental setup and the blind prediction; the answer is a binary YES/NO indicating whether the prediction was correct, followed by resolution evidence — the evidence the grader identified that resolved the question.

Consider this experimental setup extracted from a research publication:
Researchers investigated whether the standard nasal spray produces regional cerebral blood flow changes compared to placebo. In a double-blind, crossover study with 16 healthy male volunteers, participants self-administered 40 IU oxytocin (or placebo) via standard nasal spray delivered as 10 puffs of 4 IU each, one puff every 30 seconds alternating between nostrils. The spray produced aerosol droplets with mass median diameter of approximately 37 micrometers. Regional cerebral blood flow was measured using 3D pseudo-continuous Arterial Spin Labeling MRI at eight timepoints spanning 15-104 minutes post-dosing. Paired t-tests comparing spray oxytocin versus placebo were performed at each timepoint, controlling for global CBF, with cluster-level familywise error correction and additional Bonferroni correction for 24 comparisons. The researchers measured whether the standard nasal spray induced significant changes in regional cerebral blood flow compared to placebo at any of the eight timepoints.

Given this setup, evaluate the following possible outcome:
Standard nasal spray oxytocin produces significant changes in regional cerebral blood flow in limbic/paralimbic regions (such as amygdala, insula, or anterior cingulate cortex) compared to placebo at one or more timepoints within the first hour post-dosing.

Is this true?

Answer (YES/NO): YES